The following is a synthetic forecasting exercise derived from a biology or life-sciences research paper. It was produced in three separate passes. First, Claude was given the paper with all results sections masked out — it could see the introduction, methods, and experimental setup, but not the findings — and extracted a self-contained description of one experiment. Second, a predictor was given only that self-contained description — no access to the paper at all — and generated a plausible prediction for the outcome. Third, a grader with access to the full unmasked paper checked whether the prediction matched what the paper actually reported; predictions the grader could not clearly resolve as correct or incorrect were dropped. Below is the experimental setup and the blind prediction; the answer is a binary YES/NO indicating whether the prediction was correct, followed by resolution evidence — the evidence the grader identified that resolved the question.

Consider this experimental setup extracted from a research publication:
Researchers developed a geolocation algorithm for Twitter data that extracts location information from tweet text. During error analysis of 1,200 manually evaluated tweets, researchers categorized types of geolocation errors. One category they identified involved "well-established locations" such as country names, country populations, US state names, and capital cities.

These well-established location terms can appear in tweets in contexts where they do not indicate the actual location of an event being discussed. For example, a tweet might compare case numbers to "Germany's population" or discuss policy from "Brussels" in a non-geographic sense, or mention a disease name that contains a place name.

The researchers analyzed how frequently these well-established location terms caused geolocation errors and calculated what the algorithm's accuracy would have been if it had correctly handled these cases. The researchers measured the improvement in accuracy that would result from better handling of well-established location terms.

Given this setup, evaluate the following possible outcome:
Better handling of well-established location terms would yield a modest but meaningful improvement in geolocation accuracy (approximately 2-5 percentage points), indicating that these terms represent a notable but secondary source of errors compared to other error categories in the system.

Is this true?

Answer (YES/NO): NO